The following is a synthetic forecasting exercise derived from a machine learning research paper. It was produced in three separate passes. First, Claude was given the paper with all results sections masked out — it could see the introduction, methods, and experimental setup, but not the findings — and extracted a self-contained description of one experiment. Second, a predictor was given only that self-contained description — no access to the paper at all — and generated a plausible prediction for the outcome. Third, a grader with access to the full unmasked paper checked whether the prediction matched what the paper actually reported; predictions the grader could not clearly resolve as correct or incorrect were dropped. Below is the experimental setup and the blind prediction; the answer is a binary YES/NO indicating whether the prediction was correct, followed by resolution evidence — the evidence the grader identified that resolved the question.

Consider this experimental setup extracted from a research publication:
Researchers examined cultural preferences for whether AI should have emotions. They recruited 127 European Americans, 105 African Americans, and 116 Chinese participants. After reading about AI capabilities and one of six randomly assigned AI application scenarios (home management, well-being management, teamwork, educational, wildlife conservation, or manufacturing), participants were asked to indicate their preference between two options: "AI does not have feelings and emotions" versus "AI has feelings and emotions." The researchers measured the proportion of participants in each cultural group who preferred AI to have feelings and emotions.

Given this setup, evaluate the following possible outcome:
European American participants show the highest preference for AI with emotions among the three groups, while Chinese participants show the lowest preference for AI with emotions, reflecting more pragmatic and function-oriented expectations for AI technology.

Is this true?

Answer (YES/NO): NO